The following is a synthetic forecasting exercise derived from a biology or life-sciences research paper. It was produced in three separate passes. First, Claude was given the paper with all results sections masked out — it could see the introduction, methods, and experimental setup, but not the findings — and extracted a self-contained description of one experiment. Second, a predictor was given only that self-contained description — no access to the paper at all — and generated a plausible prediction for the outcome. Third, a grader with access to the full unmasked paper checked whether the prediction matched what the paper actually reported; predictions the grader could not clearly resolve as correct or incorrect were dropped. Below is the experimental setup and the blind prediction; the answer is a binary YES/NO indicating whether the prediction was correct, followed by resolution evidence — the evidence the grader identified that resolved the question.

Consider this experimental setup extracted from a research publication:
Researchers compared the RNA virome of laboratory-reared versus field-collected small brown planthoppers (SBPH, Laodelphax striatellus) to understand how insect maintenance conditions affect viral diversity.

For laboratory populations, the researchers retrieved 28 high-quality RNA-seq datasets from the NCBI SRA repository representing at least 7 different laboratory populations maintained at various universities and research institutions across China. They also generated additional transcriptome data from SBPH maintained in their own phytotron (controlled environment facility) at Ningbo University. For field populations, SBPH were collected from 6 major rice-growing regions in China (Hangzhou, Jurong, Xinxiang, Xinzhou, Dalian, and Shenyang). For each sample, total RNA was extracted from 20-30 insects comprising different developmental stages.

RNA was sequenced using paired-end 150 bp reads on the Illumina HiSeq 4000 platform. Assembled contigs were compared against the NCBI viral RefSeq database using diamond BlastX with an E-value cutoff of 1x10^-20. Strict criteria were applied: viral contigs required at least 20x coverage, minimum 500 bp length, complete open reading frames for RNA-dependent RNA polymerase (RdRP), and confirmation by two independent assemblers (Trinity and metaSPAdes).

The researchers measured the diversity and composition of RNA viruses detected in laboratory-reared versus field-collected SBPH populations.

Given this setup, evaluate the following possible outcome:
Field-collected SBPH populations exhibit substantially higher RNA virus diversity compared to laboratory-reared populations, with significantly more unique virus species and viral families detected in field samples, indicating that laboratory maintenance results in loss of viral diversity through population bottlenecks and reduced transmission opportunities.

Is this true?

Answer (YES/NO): NO